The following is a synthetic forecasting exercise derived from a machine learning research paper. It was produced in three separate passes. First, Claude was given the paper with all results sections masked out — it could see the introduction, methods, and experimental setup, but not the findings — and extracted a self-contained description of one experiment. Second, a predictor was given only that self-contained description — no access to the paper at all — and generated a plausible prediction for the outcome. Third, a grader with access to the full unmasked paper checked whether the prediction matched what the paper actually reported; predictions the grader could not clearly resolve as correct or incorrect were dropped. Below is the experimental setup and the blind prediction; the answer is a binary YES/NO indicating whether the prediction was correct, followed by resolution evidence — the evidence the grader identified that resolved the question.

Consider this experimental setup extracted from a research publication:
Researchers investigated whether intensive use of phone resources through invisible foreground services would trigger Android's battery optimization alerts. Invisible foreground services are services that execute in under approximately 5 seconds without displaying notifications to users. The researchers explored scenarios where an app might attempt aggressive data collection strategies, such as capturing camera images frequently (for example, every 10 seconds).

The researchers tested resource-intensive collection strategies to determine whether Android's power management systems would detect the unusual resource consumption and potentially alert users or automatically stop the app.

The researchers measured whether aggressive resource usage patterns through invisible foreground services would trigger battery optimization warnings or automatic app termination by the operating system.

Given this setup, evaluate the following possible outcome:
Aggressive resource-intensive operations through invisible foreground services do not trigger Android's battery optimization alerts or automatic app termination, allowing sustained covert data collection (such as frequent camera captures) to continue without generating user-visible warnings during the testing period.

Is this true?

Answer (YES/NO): NO